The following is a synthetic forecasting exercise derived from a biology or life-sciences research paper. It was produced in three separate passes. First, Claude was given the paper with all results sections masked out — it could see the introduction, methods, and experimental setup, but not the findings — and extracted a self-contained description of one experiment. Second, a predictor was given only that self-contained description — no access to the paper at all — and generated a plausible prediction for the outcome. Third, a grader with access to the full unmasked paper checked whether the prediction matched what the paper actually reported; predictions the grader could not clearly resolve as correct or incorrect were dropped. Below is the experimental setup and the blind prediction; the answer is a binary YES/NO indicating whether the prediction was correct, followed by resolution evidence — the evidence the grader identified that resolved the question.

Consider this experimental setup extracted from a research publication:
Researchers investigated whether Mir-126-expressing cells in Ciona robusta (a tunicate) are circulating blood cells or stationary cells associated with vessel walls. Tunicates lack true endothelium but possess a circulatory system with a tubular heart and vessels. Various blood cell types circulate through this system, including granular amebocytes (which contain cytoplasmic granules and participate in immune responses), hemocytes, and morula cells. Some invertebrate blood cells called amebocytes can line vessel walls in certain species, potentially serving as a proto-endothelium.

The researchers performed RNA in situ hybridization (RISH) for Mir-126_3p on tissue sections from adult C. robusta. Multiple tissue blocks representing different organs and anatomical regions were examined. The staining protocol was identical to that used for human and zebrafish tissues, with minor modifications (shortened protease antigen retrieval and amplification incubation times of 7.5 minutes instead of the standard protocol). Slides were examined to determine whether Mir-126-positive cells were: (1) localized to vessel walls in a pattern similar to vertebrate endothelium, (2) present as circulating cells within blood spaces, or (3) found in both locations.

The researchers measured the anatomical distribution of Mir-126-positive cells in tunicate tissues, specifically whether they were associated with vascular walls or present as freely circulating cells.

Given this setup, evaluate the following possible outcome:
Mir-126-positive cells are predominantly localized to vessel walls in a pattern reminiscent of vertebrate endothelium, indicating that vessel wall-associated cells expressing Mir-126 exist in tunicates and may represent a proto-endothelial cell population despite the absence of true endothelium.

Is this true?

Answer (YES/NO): NO